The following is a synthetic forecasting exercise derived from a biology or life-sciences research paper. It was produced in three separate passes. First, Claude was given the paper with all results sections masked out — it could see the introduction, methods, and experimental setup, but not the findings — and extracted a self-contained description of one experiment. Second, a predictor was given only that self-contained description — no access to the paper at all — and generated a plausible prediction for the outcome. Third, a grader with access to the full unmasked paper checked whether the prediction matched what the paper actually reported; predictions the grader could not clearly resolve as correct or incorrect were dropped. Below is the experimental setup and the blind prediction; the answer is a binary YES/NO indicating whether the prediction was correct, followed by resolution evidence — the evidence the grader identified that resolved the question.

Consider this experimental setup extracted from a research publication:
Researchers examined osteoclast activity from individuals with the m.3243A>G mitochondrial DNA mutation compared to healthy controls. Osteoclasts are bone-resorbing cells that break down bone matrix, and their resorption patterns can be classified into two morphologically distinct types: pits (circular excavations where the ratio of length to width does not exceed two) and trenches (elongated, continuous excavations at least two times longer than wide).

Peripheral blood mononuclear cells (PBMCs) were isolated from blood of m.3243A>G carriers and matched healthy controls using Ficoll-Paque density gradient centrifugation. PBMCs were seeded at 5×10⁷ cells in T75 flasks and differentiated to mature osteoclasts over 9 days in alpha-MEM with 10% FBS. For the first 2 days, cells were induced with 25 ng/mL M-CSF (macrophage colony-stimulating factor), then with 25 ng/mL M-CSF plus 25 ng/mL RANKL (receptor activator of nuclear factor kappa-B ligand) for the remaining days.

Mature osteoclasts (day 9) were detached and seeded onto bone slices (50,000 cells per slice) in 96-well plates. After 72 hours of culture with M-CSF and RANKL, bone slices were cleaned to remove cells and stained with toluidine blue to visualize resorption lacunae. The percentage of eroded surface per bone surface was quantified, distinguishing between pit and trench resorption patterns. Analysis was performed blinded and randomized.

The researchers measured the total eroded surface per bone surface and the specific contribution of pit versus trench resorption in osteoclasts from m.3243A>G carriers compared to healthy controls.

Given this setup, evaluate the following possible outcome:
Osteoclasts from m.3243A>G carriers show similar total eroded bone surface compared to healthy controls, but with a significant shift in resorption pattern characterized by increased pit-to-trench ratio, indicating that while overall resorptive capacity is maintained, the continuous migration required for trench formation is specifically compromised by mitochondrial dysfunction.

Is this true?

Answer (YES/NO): NO